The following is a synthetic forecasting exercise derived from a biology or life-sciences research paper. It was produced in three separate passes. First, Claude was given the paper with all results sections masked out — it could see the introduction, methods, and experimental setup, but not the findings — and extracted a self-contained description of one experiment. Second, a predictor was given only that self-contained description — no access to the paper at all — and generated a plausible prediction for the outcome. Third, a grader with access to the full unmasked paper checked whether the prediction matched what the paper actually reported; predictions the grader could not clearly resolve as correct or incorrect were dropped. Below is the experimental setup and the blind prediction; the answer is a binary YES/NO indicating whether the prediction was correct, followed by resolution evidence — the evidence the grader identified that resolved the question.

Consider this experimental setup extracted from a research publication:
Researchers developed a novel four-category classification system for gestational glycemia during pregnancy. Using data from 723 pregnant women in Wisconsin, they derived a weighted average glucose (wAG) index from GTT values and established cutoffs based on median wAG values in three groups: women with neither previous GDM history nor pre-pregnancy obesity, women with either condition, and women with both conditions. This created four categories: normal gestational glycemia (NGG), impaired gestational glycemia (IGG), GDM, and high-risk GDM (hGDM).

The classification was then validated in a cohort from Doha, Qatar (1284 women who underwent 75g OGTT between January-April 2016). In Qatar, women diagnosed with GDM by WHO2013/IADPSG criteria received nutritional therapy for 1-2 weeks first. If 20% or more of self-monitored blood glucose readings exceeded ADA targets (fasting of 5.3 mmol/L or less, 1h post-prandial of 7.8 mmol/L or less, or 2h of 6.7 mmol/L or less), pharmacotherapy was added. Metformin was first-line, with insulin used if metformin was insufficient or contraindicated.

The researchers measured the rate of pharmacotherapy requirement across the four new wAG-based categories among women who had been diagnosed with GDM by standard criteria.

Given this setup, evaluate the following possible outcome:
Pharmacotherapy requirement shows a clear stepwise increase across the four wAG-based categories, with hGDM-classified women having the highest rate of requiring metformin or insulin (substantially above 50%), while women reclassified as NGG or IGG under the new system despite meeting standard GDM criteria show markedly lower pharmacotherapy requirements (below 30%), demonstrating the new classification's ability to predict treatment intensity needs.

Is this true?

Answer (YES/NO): NO